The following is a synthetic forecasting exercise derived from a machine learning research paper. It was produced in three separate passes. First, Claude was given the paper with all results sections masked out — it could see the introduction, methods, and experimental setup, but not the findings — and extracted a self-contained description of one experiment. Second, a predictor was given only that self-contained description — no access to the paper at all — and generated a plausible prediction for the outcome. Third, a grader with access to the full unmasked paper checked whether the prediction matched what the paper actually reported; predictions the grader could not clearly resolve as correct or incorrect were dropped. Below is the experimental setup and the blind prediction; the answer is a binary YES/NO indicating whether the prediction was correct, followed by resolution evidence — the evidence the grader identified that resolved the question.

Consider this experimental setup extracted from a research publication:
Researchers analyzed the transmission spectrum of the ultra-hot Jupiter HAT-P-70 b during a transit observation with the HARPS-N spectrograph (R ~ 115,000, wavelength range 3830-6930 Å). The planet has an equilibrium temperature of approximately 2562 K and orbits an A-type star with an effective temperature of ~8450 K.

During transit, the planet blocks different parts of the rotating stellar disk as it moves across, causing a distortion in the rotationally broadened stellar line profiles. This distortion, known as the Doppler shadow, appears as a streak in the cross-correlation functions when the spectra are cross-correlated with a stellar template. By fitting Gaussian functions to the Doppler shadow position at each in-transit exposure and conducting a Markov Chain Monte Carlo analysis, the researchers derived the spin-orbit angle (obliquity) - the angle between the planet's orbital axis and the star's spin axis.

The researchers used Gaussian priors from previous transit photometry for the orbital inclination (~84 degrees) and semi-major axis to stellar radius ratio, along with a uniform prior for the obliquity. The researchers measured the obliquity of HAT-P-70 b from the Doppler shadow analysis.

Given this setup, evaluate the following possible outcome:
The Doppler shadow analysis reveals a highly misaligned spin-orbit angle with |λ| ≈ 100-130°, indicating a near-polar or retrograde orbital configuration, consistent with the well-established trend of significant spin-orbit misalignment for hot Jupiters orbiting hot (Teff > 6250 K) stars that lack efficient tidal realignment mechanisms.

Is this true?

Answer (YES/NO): YES